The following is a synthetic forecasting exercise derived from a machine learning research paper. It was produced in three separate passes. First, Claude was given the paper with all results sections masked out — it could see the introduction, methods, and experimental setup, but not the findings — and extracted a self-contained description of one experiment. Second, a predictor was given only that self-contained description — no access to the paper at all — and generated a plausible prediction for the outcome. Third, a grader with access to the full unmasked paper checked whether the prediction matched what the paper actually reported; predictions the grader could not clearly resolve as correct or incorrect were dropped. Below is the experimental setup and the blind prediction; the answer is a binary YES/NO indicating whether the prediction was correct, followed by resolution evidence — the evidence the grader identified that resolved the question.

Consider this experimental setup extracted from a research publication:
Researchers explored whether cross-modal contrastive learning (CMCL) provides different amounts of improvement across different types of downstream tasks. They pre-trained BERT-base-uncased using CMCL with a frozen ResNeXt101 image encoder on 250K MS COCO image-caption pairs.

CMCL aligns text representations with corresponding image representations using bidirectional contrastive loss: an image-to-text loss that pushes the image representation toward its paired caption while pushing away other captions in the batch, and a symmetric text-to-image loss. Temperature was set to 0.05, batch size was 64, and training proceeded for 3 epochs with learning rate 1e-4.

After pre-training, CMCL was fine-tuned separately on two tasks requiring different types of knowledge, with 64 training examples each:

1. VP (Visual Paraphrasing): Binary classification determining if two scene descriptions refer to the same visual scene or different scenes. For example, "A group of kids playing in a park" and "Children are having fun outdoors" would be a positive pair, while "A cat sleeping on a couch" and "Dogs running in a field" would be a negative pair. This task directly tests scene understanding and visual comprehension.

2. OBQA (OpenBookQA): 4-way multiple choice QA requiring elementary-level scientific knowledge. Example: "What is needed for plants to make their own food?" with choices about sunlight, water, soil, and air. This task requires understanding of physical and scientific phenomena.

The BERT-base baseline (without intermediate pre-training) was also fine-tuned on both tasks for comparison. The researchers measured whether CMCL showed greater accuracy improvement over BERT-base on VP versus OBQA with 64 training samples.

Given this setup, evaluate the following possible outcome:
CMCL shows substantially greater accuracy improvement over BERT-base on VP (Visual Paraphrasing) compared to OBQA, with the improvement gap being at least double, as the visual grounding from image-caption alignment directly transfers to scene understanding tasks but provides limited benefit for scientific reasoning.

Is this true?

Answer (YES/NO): YES